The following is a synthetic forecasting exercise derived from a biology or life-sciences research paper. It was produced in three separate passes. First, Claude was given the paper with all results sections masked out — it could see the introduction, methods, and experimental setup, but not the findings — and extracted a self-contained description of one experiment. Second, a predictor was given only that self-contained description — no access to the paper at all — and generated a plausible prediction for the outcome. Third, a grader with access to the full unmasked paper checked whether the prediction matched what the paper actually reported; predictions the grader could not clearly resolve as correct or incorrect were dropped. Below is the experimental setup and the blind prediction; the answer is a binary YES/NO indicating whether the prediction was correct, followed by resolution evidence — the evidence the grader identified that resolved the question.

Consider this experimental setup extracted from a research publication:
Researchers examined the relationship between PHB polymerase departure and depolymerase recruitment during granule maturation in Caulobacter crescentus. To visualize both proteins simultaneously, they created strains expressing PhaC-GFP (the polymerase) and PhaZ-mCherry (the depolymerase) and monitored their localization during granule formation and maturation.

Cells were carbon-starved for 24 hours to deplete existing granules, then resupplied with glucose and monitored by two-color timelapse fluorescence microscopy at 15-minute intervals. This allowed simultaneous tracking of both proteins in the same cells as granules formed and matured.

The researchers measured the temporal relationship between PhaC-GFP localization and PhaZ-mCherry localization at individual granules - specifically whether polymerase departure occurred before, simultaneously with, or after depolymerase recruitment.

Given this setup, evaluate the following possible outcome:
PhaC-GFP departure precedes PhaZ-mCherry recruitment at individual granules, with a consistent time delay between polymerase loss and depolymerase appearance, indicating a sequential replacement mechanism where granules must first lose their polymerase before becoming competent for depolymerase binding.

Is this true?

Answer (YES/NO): NO